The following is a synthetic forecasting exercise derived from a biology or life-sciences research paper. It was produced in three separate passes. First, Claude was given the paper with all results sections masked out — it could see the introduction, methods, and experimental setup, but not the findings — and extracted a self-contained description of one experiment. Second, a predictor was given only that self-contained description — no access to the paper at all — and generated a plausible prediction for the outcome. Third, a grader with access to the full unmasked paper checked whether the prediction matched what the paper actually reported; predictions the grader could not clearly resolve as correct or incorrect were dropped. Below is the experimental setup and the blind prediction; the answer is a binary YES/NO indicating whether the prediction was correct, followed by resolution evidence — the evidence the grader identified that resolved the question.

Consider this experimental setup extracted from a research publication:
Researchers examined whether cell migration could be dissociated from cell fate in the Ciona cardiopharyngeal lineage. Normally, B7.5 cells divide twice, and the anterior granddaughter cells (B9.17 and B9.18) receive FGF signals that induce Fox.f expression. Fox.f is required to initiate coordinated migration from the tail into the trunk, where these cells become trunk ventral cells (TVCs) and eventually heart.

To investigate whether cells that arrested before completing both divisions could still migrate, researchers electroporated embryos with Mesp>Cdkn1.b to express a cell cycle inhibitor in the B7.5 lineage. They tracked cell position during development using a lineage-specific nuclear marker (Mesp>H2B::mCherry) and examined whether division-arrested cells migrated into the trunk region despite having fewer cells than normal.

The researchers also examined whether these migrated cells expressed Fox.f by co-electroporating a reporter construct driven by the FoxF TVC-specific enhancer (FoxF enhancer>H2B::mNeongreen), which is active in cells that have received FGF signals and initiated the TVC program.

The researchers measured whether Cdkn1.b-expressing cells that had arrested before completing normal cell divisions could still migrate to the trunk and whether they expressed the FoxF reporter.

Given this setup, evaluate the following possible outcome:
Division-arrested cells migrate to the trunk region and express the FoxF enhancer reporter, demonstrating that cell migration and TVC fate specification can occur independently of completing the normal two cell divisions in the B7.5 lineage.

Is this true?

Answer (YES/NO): NO